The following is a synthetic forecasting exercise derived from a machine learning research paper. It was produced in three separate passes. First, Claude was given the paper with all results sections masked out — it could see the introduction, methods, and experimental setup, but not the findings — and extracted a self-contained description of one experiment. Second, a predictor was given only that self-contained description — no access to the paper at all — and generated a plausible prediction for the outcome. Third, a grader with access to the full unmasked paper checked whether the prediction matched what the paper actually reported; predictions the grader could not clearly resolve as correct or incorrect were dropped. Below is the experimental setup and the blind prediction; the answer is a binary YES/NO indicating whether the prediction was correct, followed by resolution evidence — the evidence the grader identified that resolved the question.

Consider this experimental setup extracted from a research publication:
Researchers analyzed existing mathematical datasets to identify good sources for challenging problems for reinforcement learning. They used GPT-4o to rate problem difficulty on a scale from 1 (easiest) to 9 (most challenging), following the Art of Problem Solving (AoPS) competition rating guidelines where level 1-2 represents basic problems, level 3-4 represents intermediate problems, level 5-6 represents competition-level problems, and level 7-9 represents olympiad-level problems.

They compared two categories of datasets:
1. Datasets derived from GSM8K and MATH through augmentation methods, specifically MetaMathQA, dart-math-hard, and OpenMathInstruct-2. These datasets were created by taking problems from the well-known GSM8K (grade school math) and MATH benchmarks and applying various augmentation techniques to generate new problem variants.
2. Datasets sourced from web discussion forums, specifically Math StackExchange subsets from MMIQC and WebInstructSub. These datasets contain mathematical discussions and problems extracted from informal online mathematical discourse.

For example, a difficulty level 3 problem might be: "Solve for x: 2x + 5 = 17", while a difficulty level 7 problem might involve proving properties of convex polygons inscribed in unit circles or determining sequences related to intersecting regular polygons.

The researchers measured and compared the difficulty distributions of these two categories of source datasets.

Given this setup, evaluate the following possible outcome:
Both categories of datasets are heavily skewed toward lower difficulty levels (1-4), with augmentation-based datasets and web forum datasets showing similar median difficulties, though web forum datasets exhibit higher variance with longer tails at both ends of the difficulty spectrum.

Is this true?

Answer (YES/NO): NO